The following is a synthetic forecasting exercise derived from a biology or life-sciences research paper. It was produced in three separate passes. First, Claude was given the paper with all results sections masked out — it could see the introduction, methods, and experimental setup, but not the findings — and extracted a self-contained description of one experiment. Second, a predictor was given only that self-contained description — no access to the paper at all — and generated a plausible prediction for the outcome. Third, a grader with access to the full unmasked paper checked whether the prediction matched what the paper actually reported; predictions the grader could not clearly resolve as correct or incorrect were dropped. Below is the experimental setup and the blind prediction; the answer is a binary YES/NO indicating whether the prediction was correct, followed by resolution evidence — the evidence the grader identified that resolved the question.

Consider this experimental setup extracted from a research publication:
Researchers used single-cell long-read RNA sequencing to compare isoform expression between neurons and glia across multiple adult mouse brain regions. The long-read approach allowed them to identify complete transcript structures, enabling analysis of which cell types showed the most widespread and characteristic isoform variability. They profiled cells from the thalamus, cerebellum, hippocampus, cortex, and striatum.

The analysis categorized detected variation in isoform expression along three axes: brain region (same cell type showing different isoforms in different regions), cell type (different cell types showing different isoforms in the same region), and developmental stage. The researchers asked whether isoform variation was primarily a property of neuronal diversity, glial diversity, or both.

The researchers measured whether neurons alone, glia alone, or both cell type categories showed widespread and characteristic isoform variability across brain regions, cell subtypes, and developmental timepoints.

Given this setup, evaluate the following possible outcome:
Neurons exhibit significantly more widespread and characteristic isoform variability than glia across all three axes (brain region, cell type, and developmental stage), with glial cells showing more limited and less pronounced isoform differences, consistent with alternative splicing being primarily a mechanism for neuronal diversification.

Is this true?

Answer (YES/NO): NO